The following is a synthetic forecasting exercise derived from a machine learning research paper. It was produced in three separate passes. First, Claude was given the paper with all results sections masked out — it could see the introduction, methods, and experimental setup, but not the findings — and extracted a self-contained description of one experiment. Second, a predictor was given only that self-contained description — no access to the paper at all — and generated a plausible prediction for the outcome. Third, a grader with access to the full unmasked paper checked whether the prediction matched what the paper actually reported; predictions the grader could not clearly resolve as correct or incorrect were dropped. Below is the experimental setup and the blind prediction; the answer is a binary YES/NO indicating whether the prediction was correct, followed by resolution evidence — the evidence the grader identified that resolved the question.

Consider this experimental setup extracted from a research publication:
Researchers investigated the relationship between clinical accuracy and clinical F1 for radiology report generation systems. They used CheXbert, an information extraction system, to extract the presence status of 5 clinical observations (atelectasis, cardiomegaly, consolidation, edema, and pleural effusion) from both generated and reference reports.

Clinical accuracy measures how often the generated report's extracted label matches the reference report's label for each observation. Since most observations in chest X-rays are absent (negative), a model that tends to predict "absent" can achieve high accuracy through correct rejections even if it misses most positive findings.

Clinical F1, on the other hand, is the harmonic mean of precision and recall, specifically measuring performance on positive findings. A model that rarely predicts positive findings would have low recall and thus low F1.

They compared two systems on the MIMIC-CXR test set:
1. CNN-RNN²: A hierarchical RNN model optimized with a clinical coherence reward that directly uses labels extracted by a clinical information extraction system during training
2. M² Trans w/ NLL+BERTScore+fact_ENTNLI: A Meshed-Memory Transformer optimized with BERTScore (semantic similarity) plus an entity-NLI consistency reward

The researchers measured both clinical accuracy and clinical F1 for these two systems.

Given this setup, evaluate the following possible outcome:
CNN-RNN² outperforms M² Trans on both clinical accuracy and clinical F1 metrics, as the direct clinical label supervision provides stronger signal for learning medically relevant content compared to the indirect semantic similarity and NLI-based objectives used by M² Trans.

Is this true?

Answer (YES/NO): NO